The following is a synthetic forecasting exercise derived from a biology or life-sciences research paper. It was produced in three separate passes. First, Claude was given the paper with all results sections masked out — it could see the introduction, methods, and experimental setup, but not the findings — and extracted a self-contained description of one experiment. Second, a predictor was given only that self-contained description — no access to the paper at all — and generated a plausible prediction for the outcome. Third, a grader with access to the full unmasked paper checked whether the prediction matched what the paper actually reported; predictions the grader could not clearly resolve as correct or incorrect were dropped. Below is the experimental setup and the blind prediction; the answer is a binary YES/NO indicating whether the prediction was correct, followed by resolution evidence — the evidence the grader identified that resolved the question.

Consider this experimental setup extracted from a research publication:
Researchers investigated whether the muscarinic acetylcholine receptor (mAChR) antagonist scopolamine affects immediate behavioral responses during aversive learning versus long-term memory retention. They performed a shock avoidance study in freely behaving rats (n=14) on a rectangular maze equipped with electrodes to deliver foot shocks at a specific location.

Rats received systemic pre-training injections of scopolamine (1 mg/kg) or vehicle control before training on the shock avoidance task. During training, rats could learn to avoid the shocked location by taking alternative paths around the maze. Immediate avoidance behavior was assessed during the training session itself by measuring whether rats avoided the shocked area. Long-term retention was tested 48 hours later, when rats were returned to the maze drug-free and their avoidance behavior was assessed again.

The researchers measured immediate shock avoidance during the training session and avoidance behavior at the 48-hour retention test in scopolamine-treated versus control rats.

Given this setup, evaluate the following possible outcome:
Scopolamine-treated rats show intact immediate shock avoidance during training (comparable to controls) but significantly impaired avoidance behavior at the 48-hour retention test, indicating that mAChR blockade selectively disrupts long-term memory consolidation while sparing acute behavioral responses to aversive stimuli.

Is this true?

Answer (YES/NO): YES